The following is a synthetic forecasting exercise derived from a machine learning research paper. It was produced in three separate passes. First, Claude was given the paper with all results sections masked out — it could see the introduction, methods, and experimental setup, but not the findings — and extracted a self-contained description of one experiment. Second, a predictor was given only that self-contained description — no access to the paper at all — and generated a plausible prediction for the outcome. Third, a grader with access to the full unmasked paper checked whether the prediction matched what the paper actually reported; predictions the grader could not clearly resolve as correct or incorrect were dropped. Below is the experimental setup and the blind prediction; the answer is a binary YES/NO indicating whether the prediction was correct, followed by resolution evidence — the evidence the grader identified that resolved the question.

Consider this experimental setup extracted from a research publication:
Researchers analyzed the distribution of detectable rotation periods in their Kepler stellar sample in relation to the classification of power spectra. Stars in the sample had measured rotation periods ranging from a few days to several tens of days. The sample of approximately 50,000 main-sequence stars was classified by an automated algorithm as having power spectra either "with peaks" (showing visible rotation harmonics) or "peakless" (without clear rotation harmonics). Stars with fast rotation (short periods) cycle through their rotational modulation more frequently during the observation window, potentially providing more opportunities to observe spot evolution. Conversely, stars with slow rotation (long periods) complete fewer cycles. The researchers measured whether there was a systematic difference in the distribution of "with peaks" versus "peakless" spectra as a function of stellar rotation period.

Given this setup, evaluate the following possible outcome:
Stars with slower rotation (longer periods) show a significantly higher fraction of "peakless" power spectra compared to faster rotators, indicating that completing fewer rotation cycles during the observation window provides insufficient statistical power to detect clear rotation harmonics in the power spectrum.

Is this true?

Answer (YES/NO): YES